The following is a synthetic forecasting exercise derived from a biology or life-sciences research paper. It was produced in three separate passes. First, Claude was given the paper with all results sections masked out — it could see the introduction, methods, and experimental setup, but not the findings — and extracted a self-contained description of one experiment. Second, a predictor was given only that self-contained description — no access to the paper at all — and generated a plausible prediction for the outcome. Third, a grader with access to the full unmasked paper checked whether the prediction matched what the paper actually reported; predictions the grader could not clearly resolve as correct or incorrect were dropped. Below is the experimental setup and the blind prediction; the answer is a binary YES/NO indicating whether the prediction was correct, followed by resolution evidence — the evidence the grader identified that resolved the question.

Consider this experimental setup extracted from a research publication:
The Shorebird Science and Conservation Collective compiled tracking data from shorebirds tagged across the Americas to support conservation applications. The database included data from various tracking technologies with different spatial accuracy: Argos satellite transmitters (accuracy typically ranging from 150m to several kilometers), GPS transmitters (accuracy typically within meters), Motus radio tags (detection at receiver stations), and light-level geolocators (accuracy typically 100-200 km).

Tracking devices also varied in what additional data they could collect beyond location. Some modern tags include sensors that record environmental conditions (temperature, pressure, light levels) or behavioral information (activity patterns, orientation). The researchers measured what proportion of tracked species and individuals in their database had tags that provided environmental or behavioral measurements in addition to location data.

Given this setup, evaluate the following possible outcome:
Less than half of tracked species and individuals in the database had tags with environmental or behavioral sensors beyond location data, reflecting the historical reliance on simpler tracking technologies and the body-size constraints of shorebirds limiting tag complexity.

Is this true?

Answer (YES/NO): YES